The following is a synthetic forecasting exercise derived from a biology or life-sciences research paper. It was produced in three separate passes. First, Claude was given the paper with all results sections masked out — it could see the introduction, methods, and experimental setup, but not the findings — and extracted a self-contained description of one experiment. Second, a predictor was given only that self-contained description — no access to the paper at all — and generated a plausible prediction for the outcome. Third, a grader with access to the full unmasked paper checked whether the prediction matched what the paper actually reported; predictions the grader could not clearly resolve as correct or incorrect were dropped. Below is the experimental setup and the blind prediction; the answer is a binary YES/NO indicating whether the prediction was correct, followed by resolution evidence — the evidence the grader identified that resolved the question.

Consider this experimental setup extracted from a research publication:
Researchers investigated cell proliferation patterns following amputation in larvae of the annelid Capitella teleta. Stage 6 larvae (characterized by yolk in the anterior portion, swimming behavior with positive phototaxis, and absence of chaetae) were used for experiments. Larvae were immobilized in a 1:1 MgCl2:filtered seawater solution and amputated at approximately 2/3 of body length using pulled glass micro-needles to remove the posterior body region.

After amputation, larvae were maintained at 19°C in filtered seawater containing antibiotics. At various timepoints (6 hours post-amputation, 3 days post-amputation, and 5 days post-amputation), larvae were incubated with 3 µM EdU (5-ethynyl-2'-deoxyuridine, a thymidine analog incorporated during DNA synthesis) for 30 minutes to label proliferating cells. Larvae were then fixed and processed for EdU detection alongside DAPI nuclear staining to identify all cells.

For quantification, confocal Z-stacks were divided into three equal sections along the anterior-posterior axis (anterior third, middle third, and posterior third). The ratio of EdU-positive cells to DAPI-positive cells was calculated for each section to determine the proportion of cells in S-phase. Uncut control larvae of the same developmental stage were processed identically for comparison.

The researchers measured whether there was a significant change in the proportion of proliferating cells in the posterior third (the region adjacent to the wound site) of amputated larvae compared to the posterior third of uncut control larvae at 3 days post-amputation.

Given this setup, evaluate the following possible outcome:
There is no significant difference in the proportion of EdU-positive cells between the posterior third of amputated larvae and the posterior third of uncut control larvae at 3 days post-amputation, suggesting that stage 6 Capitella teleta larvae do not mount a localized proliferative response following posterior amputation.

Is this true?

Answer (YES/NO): NO